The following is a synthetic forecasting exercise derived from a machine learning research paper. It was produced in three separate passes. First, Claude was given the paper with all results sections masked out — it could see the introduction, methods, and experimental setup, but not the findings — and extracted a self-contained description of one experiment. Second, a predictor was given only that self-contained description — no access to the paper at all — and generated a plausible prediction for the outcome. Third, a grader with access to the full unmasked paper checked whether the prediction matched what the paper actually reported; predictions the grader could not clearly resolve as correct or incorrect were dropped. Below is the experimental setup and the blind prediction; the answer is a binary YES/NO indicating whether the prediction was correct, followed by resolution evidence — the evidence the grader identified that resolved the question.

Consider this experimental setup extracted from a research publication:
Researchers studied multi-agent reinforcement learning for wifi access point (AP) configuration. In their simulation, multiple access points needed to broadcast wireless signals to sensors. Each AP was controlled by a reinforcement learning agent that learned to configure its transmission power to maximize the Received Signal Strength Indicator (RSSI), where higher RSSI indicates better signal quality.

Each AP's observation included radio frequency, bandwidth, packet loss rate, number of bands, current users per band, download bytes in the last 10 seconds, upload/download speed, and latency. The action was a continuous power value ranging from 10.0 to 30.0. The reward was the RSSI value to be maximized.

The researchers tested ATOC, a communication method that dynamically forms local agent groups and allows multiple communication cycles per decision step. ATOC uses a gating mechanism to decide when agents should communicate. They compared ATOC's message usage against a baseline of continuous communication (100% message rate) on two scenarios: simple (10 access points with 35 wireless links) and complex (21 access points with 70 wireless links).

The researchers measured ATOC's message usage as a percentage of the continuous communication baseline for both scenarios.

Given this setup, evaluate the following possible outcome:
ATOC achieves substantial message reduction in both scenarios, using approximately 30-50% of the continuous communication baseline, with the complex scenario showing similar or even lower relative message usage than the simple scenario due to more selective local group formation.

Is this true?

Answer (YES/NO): NO